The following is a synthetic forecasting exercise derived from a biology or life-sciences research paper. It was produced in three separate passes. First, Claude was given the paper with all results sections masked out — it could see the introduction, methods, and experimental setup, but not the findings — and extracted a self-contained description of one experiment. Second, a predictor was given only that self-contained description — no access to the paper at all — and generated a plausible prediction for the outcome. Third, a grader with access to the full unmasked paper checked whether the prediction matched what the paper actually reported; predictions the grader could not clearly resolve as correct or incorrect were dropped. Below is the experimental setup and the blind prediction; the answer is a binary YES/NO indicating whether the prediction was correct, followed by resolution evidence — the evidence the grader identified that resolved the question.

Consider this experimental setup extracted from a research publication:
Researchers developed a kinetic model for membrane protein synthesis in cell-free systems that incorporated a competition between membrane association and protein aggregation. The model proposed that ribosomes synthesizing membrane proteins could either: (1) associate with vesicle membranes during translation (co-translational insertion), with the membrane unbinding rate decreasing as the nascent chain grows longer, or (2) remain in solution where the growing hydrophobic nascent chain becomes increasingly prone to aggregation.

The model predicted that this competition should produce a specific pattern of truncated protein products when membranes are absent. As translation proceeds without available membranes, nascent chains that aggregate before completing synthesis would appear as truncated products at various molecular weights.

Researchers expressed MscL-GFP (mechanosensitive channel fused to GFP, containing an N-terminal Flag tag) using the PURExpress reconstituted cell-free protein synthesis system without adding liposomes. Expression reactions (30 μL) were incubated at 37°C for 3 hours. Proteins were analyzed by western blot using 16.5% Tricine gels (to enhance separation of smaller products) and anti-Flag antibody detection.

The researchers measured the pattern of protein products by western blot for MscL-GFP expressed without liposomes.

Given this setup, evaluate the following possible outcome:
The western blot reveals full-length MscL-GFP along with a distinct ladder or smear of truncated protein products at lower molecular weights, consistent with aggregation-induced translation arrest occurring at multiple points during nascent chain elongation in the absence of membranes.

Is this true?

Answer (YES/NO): YES